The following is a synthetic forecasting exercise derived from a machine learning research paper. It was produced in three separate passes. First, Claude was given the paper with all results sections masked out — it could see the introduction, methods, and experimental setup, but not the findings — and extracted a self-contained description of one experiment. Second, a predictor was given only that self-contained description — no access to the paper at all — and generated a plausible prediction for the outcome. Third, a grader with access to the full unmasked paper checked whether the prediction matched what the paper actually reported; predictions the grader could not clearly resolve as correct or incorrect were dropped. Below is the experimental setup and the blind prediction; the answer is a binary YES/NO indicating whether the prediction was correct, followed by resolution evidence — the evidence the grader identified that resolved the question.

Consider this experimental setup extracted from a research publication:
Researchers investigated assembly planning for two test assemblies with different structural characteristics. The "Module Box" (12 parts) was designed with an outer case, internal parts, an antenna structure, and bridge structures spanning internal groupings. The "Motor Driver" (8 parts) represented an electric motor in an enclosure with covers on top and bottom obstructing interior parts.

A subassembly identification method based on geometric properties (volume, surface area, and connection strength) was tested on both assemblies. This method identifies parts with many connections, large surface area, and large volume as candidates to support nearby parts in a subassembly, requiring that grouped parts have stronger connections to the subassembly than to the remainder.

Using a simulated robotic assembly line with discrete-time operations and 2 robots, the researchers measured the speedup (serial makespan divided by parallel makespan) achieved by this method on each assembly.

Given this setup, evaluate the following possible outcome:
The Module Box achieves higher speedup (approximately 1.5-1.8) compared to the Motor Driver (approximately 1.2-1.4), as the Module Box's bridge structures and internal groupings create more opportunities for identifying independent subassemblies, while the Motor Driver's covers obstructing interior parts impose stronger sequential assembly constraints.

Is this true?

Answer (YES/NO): NO